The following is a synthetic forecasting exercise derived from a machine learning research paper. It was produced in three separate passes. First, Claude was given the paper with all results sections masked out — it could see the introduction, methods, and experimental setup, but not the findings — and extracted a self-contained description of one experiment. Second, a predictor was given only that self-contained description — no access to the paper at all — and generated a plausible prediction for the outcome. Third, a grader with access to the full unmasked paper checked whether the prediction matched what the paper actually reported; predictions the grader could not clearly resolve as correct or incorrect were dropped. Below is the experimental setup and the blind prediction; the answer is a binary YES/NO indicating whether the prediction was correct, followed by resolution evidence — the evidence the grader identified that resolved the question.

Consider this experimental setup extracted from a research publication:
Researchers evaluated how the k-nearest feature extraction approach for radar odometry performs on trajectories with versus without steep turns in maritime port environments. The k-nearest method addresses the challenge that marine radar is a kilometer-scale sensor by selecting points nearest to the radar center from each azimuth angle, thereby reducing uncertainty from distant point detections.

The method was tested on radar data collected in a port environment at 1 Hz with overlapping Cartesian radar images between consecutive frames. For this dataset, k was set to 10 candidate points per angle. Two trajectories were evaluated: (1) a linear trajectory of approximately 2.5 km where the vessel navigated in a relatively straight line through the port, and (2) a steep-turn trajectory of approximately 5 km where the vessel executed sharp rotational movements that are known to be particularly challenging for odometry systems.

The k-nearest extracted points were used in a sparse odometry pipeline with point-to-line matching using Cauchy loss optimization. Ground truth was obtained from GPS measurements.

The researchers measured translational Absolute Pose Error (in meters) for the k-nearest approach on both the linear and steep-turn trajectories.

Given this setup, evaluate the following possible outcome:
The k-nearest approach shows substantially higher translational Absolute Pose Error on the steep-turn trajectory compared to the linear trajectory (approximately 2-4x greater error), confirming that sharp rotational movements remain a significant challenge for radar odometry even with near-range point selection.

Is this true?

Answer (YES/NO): NO